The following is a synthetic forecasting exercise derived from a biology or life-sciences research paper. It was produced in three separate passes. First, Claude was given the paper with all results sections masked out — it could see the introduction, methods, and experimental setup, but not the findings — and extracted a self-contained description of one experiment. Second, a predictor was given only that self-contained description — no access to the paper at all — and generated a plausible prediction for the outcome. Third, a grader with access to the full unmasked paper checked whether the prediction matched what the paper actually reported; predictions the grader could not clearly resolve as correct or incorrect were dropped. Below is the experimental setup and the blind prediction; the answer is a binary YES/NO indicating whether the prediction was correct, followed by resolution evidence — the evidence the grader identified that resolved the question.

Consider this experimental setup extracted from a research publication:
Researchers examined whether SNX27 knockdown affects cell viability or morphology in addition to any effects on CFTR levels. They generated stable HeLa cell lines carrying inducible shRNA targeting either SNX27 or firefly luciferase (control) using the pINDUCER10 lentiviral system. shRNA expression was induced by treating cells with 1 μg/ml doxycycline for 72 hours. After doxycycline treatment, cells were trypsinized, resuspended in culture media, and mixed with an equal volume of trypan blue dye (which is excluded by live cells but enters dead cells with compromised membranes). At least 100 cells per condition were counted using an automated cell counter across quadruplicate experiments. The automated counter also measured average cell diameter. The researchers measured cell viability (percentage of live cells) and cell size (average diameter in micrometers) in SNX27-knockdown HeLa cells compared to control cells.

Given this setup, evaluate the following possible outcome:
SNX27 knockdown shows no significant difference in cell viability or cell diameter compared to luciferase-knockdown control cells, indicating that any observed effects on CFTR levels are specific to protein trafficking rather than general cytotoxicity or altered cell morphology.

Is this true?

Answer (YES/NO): YES